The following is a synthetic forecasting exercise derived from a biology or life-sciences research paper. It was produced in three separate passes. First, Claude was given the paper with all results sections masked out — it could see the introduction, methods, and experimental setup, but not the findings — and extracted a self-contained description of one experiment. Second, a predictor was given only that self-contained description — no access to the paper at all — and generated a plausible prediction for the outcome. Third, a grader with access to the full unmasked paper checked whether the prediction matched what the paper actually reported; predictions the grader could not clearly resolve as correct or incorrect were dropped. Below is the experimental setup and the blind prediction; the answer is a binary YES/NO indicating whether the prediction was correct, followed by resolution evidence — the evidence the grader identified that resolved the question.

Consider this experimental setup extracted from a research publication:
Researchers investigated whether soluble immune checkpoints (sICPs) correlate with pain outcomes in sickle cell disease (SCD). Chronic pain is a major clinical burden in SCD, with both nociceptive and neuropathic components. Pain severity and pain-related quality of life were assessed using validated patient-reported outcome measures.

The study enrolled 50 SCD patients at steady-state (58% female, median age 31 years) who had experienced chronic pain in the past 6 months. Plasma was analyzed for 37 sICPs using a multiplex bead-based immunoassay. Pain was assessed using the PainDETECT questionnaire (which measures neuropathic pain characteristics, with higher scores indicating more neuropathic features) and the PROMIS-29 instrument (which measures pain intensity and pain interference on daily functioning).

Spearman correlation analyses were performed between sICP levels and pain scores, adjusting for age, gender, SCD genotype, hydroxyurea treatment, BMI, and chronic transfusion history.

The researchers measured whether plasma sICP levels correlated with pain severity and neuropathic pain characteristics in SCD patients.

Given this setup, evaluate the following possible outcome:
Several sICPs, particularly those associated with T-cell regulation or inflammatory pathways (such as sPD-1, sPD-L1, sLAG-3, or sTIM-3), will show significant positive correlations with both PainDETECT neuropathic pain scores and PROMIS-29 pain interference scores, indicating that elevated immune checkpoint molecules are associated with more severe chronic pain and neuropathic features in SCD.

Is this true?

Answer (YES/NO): NO